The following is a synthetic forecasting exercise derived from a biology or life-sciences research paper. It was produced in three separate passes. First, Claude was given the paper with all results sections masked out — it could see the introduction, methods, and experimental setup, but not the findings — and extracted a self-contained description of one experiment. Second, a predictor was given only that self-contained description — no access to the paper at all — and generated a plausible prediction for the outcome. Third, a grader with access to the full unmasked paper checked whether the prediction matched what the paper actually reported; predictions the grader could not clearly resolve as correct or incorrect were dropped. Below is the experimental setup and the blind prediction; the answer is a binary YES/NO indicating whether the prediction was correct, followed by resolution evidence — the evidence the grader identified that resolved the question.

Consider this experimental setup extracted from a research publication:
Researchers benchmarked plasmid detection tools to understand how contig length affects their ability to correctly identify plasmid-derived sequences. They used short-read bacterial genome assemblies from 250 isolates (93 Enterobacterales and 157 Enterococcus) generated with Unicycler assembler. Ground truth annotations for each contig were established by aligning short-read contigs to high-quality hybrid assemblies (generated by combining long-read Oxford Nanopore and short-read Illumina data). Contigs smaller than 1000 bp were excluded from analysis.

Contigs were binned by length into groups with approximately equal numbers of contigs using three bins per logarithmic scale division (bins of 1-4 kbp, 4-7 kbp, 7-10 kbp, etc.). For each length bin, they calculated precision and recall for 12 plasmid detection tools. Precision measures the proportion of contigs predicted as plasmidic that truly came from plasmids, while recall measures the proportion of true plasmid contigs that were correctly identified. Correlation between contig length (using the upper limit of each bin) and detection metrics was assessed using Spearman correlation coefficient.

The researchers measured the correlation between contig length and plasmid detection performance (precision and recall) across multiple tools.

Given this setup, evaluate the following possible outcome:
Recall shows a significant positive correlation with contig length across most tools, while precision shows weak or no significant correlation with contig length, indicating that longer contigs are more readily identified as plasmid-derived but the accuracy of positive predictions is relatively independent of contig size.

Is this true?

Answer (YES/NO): YES